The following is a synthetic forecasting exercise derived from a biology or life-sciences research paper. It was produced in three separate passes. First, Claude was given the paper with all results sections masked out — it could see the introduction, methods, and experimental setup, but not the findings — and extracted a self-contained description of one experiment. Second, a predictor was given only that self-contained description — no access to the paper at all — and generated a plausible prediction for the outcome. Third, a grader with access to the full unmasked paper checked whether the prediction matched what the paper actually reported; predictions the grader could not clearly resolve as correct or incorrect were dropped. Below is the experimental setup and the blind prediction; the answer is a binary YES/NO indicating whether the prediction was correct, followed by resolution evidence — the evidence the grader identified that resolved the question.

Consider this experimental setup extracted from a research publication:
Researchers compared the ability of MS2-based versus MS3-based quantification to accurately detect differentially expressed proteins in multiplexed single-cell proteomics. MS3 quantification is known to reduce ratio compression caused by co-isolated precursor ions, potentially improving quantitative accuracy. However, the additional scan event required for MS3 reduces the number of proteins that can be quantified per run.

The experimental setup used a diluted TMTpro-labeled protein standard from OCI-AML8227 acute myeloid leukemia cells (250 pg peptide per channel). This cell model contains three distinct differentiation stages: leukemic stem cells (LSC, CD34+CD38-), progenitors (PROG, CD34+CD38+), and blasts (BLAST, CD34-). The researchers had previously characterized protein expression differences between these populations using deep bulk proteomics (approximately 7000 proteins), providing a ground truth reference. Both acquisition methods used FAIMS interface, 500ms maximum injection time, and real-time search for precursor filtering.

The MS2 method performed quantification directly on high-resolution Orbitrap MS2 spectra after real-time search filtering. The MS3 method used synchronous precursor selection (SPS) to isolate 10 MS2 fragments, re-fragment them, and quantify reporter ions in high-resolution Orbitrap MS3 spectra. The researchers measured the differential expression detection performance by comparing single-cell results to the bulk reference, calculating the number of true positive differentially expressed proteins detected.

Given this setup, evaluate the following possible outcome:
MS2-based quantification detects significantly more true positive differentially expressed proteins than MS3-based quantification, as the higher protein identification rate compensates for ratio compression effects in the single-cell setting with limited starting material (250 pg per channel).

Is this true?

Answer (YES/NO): NO